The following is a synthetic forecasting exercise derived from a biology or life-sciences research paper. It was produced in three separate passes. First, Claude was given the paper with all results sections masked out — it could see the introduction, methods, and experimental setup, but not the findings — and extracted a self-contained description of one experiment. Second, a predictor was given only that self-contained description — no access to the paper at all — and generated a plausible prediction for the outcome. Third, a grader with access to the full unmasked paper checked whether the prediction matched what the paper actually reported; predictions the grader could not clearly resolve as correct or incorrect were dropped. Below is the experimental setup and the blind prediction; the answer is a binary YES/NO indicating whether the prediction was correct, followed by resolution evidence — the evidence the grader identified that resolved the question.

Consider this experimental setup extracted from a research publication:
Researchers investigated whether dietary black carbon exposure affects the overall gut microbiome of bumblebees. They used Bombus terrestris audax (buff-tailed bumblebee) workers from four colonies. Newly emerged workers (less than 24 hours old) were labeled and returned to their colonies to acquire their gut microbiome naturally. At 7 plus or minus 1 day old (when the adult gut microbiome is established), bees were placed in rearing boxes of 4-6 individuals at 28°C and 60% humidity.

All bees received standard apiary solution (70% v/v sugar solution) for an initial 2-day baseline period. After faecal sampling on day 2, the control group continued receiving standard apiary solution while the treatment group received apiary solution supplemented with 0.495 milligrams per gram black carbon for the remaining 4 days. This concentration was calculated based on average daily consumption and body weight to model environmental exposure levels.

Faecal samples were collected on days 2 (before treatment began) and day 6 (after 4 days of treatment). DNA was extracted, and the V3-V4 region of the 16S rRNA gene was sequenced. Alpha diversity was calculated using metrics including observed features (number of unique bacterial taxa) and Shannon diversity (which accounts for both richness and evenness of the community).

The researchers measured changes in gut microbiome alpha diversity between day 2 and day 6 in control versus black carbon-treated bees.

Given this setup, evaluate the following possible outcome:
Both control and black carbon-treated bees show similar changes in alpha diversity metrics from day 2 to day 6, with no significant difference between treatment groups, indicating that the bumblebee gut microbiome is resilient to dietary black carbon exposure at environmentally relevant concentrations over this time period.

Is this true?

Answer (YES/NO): NO